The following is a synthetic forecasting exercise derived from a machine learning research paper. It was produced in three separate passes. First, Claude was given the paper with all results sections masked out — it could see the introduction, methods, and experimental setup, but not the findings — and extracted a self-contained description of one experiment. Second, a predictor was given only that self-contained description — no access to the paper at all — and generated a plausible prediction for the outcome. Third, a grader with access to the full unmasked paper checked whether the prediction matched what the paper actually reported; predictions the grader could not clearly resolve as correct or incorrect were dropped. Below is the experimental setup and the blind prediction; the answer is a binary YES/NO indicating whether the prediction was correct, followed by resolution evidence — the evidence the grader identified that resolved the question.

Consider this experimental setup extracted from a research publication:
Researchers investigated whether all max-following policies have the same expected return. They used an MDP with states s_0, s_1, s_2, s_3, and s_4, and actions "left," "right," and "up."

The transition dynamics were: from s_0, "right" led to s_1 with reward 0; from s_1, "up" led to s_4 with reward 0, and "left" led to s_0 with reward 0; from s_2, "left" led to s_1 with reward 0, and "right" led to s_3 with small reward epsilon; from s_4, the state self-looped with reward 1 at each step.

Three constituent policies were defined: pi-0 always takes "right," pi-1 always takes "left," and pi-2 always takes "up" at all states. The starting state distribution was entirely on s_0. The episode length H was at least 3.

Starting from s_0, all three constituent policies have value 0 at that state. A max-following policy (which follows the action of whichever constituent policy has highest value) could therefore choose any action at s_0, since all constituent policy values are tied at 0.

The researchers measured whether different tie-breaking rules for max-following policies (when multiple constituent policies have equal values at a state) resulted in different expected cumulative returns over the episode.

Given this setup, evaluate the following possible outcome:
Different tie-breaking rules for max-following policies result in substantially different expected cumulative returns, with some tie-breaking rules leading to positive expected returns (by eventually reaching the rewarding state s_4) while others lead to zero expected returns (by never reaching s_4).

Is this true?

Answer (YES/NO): YES